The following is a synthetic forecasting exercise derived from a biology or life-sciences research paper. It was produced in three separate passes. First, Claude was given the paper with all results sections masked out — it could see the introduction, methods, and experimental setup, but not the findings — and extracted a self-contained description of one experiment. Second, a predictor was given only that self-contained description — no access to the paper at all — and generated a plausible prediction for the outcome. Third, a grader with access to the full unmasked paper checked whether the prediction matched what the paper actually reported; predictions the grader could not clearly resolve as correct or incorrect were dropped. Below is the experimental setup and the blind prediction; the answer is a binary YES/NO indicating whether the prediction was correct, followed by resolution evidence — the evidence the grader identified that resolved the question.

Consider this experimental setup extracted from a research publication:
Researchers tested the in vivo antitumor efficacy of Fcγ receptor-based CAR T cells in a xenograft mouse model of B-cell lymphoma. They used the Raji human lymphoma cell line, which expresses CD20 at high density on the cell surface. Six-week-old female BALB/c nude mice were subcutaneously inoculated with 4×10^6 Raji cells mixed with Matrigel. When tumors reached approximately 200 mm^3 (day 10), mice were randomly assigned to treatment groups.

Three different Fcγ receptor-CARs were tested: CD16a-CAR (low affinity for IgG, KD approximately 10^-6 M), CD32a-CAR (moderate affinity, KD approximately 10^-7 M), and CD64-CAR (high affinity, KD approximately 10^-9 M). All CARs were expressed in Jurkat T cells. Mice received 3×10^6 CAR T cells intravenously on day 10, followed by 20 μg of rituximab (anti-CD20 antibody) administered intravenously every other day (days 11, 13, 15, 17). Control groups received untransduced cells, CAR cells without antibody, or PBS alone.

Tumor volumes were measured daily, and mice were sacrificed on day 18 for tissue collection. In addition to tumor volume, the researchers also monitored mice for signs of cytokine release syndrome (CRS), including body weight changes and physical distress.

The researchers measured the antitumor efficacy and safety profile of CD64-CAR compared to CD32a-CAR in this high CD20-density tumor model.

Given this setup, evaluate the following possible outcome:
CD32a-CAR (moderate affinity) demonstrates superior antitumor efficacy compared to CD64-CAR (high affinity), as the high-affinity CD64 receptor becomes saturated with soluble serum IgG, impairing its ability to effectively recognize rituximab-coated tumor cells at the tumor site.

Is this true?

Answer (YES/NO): NO